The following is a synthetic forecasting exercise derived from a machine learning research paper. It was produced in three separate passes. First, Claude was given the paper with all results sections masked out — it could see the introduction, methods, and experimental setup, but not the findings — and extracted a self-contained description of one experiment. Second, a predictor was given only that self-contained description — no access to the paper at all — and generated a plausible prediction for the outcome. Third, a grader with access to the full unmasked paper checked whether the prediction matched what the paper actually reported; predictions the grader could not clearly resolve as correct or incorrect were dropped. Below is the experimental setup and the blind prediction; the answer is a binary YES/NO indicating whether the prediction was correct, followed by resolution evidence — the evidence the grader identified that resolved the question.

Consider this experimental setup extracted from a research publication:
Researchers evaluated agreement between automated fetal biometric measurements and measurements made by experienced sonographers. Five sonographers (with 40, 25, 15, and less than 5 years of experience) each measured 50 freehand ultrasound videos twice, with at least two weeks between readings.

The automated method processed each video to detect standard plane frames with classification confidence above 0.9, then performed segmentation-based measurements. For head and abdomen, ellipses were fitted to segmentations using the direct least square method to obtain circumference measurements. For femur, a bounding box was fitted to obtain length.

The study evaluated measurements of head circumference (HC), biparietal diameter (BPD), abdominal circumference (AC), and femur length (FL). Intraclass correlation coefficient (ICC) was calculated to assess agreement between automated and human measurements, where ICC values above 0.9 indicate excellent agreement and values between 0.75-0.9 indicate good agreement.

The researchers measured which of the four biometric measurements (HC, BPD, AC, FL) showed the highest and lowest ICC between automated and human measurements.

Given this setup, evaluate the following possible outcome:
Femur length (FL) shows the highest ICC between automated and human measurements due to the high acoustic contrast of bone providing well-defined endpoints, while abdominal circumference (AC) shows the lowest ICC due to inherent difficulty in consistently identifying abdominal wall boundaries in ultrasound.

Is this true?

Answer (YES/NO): YES